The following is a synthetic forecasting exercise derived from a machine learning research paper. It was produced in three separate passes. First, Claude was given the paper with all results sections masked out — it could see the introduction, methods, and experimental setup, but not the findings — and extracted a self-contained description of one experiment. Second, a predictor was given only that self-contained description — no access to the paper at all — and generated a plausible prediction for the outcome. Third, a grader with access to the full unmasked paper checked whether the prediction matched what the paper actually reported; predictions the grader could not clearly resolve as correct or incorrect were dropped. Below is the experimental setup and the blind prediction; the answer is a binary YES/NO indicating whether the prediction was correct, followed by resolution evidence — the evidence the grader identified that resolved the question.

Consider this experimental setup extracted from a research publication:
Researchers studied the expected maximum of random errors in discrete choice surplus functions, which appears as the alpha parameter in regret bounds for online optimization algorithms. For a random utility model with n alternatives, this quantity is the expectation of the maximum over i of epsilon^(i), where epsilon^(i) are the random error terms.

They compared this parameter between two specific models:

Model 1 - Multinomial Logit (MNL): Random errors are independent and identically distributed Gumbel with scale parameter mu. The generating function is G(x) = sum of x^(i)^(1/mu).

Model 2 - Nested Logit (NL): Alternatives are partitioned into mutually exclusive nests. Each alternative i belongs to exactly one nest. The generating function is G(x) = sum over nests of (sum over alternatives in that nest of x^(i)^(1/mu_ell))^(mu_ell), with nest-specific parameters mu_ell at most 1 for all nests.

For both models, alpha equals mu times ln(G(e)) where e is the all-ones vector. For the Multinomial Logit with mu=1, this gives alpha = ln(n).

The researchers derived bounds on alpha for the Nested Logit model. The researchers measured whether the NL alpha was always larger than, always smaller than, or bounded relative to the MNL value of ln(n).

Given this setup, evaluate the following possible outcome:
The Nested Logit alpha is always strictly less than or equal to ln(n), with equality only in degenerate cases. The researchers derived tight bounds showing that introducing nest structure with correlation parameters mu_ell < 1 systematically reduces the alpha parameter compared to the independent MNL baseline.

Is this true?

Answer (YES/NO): NO